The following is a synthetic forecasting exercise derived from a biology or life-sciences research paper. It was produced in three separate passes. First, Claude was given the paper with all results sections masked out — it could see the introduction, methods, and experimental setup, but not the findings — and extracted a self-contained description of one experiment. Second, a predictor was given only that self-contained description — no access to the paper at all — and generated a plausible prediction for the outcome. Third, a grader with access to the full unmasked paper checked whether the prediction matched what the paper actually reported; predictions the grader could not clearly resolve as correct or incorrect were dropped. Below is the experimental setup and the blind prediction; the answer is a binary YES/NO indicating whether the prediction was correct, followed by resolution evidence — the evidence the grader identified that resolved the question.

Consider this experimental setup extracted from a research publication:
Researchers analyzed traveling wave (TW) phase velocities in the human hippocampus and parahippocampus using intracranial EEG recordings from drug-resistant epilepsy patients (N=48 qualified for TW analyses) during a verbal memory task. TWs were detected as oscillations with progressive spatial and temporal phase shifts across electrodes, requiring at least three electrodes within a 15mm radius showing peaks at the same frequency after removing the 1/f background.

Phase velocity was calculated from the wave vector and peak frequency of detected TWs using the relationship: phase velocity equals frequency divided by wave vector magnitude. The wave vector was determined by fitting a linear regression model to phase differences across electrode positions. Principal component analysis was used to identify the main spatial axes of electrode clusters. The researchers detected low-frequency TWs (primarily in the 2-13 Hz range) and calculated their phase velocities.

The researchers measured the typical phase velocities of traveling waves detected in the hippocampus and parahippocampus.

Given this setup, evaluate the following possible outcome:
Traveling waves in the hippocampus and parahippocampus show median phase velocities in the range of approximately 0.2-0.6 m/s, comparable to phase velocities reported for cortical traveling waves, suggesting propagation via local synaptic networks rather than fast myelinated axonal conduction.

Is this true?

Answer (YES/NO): NO